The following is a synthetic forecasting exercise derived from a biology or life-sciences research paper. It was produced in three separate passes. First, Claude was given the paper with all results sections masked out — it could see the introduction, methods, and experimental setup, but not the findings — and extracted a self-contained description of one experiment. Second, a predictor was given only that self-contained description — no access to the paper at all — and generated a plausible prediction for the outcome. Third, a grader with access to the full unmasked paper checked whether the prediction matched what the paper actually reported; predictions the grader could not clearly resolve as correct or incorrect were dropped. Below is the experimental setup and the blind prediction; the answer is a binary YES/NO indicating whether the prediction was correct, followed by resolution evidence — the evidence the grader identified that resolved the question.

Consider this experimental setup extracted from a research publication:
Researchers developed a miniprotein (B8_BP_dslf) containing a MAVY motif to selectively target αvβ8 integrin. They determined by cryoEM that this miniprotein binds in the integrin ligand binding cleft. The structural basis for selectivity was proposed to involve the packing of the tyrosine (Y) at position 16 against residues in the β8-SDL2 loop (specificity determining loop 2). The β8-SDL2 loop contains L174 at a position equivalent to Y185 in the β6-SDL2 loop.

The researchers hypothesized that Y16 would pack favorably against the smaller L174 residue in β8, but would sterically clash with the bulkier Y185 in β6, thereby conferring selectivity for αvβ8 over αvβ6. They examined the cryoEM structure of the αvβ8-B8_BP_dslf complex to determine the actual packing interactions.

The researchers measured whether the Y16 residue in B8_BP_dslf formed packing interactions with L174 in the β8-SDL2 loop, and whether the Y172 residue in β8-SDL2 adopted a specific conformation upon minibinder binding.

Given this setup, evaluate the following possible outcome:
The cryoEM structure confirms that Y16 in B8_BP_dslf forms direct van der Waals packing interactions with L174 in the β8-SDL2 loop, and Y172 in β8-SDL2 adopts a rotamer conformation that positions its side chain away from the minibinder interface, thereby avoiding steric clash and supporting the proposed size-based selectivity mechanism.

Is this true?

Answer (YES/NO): NO